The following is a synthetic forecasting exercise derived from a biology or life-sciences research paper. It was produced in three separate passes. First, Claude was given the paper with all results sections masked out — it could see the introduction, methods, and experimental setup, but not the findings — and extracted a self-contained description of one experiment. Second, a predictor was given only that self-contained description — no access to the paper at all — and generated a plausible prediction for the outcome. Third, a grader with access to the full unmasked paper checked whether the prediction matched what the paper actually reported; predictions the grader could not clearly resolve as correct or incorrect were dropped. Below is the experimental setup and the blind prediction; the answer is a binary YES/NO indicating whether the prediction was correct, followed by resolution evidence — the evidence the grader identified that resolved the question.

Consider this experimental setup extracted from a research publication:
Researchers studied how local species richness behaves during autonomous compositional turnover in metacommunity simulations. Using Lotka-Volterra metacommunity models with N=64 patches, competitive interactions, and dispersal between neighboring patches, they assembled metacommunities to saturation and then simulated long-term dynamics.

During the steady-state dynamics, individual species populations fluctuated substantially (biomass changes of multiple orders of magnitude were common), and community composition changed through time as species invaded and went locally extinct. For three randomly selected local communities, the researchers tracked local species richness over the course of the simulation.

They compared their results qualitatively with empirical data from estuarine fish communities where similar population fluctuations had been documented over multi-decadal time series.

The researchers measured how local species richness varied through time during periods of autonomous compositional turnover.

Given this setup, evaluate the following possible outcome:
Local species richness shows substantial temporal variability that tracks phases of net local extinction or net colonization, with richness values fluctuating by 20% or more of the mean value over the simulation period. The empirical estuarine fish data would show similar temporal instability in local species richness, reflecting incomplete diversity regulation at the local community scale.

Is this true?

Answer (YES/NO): NO